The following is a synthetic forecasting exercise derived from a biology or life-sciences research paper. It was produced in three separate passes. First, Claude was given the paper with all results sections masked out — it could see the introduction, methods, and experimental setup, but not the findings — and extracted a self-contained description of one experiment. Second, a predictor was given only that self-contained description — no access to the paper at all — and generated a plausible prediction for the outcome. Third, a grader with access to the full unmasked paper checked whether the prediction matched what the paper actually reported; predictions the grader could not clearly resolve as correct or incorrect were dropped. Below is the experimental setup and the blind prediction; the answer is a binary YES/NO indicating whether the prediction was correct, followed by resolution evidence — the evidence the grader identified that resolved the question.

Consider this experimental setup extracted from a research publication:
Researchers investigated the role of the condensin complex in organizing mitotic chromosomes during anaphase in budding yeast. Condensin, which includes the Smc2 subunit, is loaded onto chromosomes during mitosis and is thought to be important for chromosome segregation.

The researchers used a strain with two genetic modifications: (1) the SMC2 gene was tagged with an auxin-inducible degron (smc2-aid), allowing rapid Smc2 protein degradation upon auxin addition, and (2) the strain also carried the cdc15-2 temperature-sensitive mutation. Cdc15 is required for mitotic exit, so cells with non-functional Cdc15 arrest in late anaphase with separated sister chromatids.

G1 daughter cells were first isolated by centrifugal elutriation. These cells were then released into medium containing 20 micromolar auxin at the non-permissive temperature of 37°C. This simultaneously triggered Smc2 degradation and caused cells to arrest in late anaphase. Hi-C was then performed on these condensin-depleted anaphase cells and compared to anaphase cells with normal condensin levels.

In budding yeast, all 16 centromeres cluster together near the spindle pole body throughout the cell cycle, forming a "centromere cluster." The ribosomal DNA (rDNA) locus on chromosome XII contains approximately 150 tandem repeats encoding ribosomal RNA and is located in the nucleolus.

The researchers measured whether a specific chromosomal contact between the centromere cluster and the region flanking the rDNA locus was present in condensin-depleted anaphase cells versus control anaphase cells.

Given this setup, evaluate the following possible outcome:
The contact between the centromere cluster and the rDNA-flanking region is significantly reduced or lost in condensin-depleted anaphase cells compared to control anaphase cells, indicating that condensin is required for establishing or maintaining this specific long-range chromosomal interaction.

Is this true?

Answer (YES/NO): YES